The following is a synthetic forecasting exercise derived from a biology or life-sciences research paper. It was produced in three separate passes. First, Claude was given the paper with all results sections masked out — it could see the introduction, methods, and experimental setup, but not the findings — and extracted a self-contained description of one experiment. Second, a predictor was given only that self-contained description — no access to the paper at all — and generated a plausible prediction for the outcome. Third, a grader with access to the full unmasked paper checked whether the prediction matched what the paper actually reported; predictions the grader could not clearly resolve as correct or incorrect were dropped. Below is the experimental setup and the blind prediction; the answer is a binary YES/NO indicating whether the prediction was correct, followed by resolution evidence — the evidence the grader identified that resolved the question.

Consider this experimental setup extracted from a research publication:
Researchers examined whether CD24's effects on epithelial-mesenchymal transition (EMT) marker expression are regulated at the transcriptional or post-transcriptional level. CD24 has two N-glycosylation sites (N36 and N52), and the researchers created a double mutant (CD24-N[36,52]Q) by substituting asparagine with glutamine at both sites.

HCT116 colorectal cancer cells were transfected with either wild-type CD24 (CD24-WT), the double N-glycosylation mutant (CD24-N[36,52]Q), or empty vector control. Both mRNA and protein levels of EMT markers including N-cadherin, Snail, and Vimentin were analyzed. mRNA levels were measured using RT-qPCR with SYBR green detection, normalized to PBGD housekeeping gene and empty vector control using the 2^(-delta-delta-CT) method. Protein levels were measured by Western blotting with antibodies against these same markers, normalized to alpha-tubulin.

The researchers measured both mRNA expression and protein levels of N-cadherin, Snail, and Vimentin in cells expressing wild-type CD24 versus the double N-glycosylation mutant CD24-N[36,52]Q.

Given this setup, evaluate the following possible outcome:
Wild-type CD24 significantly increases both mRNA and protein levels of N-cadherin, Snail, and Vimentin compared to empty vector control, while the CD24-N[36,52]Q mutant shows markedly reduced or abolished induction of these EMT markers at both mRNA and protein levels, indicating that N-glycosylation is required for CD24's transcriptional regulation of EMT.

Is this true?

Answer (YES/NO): NO